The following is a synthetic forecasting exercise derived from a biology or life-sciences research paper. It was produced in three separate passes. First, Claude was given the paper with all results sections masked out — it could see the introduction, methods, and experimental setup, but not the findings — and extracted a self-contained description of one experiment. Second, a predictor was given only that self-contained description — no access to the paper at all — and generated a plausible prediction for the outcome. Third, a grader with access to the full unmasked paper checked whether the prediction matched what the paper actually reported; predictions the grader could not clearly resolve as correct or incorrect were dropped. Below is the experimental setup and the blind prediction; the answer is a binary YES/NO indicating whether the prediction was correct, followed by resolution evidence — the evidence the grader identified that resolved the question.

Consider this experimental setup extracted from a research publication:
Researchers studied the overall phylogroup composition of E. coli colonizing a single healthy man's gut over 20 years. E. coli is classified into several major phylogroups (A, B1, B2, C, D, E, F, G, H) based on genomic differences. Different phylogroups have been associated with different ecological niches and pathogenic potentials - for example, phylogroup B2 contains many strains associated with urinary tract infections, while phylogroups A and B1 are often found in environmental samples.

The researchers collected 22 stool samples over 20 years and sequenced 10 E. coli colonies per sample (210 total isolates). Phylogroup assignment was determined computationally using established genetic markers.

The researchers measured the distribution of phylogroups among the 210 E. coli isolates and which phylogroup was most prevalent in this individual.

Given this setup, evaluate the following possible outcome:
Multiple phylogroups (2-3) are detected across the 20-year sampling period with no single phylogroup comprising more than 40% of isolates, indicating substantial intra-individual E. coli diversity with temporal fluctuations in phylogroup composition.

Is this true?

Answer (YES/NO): NO